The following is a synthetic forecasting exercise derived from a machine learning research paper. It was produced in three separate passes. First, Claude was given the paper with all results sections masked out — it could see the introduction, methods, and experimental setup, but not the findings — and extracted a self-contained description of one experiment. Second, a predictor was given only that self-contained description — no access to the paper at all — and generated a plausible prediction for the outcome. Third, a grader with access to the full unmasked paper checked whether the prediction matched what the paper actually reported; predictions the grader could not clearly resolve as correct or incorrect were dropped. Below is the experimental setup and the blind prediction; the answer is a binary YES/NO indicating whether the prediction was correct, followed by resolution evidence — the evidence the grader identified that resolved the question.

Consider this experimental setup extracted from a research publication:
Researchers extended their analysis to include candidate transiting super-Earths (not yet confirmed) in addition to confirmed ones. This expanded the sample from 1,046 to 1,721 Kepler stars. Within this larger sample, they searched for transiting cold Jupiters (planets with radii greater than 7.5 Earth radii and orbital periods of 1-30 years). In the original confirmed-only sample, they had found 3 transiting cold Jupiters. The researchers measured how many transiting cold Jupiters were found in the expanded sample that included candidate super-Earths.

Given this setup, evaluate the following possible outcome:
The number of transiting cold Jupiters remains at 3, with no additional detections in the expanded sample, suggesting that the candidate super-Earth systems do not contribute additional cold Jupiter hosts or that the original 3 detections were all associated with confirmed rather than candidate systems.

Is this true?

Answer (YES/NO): NO